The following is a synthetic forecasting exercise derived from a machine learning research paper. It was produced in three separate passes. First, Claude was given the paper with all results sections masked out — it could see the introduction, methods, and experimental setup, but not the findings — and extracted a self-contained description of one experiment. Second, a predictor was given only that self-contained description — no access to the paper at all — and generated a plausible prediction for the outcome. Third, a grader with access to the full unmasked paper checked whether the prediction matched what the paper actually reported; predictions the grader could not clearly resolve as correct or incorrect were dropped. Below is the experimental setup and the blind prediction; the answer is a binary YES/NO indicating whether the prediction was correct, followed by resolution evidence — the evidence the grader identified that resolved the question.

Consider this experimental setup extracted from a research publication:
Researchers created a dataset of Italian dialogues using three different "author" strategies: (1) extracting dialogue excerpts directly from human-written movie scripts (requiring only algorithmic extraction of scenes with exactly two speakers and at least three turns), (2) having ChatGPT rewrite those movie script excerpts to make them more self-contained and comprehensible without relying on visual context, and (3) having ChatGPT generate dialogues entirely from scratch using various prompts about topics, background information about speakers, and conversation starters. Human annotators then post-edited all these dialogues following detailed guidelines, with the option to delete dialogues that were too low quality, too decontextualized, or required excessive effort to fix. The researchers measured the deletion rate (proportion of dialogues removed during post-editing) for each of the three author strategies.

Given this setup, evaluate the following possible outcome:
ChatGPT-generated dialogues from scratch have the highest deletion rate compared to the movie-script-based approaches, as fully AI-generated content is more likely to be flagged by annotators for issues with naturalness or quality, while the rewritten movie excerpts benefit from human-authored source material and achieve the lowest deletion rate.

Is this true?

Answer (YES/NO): NO